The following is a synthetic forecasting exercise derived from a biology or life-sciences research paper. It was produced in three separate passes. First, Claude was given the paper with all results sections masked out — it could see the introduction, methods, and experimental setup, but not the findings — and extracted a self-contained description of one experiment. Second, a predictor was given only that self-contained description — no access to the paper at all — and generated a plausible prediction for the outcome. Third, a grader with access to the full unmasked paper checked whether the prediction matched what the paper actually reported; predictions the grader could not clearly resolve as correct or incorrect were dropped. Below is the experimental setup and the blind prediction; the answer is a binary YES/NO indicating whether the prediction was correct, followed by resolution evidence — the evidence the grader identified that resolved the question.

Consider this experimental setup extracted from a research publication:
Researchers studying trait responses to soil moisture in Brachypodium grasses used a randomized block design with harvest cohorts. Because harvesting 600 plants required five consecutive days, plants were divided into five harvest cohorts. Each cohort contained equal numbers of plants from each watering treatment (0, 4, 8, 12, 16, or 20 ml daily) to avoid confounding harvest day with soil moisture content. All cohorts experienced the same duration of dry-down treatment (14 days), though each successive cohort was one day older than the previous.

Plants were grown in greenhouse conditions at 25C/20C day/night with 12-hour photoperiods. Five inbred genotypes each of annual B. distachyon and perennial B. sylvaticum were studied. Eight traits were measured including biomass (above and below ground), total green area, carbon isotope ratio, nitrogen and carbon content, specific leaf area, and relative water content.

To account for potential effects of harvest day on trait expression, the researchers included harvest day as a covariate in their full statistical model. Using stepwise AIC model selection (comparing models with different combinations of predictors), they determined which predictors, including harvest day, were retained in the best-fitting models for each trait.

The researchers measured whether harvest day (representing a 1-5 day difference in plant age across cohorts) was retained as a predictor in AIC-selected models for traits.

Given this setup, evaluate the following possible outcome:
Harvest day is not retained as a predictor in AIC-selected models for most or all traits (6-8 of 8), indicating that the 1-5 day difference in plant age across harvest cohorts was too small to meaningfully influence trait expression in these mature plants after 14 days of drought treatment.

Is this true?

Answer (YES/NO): NO